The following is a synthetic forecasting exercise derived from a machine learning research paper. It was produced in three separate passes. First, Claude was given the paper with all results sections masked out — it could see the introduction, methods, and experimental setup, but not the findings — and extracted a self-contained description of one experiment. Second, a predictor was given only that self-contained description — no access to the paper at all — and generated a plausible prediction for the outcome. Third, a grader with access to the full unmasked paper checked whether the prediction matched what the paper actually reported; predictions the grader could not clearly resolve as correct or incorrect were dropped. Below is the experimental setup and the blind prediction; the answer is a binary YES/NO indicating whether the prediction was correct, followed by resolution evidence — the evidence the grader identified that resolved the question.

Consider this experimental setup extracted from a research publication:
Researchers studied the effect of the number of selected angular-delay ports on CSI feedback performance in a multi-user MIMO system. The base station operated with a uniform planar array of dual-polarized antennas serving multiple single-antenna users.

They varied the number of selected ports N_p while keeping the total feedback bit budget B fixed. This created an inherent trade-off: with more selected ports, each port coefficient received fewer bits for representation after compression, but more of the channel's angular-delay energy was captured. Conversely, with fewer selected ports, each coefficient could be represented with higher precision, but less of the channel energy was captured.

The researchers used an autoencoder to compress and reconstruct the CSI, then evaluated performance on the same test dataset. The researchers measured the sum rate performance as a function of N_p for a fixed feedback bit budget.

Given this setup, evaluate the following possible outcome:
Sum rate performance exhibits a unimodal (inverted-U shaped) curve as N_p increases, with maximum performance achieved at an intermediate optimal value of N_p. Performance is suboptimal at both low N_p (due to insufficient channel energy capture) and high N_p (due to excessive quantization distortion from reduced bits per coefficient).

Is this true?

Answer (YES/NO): NO